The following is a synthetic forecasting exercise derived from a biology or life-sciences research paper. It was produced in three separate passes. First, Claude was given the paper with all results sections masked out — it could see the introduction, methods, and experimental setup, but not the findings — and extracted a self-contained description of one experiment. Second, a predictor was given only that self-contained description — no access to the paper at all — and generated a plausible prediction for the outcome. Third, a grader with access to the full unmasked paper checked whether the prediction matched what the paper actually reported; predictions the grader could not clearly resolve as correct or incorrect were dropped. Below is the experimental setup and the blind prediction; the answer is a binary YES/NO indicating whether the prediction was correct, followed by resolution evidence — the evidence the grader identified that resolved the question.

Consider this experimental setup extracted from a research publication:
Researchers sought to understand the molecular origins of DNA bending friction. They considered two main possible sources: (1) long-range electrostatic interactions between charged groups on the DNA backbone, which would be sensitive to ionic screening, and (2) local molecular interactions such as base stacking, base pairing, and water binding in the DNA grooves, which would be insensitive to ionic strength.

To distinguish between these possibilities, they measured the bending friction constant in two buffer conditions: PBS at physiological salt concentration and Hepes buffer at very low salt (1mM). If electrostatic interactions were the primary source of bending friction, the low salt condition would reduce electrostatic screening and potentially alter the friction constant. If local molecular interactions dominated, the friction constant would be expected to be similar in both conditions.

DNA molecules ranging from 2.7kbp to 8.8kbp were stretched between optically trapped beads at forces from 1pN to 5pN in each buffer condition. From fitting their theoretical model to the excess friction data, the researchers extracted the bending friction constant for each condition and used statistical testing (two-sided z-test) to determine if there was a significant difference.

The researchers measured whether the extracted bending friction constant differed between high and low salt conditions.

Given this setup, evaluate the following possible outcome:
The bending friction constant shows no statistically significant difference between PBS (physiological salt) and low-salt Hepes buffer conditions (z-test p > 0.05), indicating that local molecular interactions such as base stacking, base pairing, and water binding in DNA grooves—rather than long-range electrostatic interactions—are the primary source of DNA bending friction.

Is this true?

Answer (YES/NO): YES